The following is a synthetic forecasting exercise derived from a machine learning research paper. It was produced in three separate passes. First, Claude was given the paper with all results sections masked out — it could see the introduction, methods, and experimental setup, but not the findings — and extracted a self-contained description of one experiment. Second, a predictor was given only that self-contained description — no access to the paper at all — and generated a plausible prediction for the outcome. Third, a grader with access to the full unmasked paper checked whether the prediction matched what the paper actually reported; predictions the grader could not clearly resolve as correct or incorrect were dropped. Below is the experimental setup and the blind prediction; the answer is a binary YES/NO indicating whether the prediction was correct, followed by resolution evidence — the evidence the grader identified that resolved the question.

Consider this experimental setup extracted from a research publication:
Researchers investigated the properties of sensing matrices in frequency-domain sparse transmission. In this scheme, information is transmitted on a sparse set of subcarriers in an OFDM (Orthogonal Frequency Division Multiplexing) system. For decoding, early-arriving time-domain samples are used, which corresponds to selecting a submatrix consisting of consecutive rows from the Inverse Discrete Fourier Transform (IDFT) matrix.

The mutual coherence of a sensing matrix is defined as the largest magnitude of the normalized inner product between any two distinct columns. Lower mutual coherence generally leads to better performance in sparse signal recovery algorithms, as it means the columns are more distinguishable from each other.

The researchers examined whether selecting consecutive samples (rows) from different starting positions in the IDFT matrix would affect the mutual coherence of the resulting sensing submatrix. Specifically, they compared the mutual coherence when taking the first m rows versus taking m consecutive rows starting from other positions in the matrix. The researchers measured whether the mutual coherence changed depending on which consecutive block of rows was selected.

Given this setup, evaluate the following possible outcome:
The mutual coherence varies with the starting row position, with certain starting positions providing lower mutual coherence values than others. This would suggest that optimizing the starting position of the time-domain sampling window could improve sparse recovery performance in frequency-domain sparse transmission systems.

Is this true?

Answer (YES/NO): NO